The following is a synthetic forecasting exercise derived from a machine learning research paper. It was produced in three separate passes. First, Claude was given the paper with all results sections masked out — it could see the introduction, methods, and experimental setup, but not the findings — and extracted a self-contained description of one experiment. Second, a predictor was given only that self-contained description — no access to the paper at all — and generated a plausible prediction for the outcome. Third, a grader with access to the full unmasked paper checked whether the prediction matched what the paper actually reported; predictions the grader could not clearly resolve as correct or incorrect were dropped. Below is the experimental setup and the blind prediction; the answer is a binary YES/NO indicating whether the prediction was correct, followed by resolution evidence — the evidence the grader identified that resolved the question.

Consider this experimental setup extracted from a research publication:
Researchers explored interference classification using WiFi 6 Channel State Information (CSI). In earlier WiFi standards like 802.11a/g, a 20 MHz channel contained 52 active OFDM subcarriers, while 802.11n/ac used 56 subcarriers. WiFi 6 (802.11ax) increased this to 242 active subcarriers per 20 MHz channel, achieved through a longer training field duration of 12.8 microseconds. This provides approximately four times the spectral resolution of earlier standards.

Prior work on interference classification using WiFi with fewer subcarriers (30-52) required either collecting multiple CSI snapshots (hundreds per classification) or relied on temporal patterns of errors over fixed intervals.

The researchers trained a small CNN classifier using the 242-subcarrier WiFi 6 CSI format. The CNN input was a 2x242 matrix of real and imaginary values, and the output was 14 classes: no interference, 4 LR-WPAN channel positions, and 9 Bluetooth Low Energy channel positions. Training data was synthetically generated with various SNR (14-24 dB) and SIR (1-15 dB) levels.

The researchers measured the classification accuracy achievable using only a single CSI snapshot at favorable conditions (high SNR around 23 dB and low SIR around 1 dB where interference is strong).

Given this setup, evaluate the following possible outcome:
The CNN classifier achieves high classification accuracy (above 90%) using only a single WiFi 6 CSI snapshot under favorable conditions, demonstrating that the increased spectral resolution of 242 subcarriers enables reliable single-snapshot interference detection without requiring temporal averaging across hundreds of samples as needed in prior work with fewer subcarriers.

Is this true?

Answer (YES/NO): YES